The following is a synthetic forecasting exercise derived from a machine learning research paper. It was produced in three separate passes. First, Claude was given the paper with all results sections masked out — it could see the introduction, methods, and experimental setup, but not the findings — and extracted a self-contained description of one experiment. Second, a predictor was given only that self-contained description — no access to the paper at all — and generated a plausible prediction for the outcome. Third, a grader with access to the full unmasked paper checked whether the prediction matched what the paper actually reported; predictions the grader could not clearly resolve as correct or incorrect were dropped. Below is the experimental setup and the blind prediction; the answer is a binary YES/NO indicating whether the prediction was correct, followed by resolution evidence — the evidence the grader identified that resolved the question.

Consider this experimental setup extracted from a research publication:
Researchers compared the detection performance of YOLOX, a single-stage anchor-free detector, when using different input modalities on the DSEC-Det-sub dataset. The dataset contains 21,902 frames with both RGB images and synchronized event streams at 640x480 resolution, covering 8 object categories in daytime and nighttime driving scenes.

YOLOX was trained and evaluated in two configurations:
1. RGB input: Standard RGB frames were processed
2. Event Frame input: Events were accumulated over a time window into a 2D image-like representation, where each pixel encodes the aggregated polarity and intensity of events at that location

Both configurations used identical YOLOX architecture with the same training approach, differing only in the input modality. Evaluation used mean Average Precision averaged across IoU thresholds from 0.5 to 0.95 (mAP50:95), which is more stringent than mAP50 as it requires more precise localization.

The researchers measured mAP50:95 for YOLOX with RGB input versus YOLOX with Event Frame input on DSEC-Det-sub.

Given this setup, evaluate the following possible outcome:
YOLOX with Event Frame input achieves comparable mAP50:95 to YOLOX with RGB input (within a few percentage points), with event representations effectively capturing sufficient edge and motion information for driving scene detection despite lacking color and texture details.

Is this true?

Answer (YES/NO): NO